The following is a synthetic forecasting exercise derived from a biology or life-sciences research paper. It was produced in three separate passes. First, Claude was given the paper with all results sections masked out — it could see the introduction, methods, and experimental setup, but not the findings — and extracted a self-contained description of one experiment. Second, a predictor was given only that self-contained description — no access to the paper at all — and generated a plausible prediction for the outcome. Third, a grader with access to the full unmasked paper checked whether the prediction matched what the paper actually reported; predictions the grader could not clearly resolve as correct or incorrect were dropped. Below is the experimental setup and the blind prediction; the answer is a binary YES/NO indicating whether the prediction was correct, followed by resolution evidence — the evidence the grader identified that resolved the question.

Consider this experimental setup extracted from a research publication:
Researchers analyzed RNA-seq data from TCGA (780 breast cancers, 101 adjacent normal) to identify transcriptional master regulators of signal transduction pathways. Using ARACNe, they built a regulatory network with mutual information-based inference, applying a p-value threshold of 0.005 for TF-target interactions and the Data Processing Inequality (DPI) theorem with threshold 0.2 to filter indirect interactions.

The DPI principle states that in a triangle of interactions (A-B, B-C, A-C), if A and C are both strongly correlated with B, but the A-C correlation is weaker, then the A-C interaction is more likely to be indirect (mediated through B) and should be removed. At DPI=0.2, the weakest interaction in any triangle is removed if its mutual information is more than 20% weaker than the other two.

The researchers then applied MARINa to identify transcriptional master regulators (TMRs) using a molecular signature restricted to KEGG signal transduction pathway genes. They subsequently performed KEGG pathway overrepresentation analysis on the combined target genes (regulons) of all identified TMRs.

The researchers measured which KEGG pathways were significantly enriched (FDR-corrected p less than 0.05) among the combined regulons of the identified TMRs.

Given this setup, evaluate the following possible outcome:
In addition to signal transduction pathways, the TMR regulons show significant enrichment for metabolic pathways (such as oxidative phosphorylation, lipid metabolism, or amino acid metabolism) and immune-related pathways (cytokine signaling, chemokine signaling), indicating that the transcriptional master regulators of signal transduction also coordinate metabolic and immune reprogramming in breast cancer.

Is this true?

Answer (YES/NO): NO